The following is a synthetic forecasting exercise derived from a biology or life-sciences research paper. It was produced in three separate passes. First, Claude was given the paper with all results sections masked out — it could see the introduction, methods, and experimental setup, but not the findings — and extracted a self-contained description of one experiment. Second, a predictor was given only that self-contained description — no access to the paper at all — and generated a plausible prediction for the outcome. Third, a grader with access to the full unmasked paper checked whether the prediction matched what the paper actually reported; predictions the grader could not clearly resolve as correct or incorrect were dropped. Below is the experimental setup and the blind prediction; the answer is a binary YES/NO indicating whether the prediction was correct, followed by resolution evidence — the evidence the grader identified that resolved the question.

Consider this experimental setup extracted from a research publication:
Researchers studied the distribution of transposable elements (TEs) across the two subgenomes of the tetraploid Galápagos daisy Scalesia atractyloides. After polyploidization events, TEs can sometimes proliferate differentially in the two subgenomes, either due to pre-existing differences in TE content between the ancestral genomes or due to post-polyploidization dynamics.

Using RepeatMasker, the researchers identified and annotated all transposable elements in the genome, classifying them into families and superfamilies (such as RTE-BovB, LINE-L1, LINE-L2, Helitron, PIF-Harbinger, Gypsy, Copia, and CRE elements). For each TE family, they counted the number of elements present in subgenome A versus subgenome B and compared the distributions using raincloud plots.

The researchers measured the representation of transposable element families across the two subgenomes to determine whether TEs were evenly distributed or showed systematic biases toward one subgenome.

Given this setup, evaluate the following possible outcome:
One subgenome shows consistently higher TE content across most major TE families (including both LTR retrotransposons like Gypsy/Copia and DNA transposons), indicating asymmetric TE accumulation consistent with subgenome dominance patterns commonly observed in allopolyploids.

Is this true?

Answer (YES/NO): NO